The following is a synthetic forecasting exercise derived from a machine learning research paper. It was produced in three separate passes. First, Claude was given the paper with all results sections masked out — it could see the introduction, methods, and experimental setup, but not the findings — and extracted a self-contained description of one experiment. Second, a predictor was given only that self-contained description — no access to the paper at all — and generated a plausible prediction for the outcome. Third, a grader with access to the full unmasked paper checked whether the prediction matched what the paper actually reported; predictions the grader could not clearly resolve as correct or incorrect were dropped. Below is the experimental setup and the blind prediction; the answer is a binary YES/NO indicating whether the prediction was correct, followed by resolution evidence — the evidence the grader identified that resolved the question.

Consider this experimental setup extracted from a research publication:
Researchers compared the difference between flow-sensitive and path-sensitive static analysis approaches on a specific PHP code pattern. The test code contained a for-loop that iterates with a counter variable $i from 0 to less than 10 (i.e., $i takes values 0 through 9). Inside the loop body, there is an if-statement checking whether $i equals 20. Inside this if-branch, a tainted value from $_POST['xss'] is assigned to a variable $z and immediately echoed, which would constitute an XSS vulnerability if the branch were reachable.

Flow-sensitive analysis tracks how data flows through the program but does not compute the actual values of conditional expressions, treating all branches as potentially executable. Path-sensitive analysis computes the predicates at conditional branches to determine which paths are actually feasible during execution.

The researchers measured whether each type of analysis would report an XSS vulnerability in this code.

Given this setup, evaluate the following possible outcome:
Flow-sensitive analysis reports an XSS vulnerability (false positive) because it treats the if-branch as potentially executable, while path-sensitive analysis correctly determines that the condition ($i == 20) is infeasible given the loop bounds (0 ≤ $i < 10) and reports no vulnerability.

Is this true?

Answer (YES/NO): YES